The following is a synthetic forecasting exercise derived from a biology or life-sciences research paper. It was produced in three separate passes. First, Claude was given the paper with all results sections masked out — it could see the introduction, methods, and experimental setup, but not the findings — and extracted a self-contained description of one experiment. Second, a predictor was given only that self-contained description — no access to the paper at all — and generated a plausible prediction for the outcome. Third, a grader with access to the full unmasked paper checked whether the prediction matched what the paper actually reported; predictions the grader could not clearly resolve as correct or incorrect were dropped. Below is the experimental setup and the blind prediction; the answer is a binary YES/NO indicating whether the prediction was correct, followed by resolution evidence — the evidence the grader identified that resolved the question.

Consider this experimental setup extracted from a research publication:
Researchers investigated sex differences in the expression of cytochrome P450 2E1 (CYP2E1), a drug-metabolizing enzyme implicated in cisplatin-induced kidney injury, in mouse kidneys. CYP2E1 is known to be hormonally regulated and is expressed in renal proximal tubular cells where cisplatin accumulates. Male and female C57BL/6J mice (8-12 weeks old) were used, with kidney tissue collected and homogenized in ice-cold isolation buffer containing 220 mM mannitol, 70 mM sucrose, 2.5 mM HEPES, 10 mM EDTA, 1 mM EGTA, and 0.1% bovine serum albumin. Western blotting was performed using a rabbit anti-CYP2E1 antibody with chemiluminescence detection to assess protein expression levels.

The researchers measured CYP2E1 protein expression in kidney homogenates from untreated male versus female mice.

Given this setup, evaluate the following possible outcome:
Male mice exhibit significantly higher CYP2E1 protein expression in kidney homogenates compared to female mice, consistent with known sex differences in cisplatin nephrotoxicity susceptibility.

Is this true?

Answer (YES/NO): YES